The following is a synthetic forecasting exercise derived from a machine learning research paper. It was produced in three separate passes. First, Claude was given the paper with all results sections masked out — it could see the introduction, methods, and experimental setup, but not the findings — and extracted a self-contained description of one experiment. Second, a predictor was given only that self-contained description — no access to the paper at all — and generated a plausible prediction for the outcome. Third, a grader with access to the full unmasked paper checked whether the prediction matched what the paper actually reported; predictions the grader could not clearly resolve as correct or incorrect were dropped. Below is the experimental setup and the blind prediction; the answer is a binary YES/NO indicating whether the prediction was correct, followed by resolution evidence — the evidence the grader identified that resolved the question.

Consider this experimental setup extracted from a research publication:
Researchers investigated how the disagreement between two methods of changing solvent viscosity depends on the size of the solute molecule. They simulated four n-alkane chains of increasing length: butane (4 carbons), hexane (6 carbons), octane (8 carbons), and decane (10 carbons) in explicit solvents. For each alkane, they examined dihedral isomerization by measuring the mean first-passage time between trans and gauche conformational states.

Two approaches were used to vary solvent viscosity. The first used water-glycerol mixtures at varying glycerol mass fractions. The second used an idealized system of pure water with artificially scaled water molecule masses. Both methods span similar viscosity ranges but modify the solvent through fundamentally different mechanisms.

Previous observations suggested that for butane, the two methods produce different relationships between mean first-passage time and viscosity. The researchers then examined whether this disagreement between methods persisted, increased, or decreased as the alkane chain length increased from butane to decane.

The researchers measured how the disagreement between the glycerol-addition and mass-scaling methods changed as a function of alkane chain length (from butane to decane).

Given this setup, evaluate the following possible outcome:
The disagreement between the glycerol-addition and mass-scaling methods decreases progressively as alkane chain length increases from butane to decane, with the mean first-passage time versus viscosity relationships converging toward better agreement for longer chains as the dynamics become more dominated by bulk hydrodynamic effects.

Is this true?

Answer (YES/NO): YES